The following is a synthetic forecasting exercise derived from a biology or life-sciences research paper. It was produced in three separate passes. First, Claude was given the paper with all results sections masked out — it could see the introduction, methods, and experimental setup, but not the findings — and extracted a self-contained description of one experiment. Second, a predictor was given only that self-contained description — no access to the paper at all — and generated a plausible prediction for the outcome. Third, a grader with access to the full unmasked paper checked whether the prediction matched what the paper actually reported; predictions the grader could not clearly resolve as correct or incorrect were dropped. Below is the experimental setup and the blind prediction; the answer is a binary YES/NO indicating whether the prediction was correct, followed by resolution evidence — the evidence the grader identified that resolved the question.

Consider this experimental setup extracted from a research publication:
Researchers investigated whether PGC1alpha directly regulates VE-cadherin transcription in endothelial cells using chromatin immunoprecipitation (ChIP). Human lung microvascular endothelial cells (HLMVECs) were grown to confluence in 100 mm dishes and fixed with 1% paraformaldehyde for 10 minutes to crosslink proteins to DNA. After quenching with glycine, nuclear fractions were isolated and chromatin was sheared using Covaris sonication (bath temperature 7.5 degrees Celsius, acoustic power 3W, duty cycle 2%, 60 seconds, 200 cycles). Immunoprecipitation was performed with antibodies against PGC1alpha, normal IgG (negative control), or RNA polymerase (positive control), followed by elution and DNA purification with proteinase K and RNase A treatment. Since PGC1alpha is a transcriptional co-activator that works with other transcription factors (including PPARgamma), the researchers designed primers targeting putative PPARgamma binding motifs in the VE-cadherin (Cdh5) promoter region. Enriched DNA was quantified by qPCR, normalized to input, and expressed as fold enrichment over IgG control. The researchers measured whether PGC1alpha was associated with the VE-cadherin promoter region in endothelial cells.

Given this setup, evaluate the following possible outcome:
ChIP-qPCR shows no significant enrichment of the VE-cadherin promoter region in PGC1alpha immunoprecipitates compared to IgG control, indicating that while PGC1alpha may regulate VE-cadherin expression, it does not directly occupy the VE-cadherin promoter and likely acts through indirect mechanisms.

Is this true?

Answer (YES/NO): NO